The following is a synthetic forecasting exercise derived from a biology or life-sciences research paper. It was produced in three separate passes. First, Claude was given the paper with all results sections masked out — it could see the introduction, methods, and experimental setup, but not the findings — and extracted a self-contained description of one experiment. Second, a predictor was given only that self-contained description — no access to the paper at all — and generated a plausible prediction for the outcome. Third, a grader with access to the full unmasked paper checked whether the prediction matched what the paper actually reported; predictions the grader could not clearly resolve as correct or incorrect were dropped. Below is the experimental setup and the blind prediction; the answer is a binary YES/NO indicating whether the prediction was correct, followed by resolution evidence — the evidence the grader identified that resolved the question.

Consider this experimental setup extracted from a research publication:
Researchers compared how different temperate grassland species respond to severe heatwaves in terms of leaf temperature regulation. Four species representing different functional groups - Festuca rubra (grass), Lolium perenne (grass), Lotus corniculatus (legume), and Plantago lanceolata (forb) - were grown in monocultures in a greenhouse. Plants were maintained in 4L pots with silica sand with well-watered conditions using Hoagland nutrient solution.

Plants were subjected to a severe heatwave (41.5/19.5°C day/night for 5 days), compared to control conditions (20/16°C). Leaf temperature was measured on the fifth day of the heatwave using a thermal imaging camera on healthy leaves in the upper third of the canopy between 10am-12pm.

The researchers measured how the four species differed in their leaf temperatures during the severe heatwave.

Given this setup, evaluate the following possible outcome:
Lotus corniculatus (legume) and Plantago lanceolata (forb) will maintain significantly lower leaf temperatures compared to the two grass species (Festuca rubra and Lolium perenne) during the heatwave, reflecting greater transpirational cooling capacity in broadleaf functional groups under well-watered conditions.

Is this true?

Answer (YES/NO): NO